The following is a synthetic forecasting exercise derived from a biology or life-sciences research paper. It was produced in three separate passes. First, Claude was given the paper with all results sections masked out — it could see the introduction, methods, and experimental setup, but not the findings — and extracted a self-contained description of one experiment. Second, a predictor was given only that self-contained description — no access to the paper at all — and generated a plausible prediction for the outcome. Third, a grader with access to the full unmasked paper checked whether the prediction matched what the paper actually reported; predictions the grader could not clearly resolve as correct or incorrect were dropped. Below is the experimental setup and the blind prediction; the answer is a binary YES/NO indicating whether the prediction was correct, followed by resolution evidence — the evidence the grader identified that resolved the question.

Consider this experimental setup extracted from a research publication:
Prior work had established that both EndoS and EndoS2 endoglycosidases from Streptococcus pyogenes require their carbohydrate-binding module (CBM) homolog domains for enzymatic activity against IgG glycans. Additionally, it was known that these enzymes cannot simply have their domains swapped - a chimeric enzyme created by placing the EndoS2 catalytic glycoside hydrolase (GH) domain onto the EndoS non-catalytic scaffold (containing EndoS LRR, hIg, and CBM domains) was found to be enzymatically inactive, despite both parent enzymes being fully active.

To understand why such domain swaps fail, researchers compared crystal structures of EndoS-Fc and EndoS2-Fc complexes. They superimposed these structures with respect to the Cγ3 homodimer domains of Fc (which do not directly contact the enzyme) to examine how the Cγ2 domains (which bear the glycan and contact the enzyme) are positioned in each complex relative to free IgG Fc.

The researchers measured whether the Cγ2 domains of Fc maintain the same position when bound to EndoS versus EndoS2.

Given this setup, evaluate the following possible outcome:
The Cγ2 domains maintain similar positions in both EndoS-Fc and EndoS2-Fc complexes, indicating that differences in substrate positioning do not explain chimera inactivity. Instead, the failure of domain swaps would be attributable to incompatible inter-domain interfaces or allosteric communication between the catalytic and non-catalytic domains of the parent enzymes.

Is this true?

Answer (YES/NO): NO